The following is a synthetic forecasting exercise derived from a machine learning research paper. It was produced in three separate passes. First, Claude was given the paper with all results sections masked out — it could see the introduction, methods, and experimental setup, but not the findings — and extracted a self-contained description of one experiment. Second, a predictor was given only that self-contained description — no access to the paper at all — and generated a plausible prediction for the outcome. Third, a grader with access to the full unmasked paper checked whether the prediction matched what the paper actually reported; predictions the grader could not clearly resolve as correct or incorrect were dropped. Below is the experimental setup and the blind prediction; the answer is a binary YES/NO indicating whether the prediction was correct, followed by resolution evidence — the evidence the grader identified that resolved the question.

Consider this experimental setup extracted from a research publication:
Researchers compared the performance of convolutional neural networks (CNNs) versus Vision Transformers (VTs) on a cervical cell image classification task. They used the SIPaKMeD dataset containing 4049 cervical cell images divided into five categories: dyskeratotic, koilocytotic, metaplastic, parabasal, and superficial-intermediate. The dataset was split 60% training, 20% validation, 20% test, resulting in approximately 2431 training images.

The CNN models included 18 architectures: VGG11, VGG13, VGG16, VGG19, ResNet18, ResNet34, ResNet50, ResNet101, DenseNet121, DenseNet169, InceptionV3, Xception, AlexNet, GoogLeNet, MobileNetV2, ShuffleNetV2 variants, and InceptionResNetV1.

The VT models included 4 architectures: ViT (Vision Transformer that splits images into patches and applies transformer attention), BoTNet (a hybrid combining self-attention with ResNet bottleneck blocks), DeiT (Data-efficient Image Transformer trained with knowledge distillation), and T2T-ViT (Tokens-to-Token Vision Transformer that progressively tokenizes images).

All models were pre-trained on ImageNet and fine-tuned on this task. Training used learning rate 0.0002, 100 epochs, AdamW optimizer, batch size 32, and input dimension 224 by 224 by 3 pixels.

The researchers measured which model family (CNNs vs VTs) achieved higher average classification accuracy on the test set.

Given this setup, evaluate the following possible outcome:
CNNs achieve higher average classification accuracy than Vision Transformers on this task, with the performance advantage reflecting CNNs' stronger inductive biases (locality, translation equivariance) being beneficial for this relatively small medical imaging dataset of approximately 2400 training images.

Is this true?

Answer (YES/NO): YES